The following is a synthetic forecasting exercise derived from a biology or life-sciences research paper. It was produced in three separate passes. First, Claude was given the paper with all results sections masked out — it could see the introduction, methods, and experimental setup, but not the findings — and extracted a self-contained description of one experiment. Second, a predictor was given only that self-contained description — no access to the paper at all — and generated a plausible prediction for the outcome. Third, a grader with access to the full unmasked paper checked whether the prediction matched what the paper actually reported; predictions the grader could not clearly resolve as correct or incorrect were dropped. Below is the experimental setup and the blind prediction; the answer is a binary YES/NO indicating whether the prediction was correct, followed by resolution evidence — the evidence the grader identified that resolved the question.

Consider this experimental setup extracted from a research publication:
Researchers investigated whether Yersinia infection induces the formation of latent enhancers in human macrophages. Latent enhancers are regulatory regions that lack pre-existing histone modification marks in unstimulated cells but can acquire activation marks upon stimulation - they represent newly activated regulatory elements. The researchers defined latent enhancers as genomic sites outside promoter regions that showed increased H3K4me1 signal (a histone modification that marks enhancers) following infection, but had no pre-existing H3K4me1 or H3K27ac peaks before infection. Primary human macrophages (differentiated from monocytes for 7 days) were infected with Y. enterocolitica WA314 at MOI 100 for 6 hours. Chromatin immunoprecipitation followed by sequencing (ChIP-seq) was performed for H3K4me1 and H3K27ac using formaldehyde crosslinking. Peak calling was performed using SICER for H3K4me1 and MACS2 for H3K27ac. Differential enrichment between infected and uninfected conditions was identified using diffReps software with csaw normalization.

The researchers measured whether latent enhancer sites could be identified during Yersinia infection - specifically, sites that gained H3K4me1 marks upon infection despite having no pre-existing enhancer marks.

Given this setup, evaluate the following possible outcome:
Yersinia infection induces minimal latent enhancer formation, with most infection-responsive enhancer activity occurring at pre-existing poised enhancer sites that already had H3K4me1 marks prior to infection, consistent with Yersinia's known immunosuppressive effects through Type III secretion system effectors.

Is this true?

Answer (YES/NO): YES